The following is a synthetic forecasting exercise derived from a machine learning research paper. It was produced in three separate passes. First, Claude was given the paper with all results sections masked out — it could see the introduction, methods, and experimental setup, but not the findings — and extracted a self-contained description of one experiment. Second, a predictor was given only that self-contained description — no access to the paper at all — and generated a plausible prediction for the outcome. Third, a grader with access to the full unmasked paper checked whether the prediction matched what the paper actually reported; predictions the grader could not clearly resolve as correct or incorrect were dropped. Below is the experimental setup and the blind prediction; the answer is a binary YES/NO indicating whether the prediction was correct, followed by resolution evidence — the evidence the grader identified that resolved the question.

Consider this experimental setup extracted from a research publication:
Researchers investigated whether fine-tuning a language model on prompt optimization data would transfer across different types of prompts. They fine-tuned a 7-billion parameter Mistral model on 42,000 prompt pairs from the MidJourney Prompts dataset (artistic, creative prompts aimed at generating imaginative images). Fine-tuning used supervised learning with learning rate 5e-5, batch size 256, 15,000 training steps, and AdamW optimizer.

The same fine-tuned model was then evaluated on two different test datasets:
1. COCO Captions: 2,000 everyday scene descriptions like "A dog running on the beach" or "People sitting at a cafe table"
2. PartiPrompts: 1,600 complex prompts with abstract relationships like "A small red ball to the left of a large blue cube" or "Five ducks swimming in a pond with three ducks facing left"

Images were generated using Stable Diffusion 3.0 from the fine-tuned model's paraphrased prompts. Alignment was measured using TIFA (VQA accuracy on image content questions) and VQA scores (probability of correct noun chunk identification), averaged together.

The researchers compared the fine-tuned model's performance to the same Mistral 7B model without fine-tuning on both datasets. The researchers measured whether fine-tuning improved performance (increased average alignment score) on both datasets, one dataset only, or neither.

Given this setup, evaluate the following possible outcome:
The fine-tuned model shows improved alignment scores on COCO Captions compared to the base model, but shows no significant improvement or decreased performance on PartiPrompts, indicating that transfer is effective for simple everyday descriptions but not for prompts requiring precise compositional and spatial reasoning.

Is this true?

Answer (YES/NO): NO